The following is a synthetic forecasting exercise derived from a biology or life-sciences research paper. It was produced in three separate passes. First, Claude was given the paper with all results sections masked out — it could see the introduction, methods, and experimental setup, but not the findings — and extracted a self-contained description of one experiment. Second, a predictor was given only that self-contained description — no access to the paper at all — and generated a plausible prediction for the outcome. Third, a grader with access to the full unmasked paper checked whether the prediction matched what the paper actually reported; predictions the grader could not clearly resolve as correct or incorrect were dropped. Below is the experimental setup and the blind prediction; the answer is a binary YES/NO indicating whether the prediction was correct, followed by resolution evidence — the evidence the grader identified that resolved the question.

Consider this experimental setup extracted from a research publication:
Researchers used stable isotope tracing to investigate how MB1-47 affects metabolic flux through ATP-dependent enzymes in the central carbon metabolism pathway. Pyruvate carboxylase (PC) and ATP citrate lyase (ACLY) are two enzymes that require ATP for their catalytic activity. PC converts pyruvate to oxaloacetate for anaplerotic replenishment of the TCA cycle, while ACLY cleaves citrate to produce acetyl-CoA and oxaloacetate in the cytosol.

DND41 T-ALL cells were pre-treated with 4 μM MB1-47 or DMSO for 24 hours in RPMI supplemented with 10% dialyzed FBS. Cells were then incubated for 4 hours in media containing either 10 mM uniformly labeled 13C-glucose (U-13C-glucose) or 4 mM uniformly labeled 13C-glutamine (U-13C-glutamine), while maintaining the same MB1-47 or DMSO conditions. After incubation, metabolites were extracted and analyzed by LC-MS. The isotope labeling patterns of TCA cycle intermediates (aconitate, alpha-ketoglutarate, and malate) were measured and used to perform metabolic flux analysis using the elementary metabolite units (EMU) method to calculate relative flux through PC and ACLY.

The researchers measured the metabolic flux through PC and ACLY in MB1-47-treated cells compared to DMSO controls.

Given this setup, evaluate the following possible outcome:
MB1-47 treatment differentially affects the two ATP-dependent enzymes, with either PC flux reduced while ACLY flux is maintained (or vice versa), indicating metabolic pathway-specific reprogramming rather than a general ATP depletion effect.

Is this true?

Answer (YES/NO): NO